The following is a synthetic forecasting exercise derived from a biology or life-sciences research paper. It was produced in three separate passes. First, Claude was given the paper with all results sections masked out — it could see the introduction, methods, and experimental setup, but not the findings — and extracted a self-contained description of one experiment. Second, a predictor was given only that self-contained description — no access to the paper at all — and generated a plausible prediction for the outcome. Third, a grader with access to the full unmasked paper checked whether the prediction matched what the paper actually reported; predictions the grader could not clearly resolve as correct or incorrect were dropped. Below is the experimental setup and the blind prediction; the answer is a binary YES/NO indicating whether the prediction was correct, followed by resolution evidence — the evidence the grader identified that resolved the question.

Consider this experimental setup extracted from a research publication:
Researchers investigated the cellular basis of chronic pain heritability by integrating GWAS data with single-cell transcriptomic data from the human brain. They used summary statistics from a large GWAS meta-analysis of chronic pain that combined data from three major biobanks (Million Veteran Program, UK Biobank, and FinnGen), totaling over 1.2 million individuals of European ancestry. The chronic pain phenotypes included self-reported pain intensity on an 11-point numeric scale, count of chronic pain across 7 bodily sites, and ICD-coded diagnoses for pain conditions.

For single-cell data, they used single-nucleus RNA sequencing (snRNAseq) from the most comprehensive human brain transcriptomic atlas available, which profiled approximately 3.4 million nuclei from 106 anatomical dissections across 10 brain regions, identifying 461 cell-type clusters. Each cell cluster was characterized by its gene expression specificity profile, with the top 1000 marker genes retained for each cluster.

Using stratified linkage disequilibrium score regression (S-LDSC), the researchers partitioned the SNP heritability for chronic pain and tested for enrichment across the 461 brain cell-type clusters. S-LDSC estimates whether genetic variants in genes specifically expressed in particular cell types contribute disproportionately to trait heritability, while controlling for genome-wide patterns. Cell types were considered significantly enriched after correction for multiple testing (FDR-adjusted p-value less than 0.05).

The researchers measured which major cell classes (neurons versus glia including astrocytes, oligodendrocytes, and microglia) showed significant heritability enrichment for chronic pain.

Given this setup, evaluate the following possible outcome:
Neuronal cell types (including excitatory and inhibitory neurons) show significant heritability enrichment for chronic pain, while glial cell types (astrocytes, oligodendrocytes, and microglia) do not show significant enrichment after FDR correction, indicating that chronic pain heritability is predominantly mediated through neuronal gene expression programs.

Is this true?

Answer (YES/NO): NO